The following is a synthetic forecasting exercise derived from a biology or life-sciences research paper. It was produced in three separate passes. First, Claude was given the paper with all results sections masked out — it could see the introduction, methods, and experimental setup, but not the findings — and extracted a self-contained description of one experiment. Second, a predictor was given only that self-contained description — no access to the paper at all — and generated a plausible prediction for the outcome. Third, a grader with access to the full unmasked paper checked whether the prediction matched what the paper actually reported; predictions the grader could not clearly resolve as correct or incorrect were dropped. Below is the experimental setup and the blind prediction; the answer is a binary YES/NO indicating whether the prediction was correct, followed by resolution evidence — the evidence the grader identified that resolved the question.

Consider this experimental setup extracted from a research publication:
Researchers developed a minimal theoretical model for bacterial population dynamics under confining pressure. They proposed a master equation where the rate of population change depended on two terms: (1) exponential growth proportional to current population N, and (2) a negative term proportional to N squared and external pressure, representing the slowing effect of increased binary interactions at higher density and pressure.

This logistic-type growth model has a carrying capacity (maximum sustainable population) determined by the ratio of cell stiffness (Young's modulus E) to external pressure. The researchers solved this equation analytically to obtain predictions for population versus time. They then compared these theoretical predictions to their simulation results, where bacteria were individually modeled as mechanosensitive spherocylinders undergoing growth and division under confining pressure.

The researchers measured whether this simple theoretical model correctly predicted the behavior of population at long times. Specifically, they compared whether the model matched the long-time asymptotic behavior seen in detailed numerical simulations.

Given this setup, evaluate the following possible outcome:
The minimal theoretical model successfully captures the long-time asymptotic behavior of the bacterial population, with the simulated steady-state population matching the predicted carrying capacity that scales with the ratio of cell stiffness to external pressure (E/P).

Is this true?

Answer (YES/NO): NO